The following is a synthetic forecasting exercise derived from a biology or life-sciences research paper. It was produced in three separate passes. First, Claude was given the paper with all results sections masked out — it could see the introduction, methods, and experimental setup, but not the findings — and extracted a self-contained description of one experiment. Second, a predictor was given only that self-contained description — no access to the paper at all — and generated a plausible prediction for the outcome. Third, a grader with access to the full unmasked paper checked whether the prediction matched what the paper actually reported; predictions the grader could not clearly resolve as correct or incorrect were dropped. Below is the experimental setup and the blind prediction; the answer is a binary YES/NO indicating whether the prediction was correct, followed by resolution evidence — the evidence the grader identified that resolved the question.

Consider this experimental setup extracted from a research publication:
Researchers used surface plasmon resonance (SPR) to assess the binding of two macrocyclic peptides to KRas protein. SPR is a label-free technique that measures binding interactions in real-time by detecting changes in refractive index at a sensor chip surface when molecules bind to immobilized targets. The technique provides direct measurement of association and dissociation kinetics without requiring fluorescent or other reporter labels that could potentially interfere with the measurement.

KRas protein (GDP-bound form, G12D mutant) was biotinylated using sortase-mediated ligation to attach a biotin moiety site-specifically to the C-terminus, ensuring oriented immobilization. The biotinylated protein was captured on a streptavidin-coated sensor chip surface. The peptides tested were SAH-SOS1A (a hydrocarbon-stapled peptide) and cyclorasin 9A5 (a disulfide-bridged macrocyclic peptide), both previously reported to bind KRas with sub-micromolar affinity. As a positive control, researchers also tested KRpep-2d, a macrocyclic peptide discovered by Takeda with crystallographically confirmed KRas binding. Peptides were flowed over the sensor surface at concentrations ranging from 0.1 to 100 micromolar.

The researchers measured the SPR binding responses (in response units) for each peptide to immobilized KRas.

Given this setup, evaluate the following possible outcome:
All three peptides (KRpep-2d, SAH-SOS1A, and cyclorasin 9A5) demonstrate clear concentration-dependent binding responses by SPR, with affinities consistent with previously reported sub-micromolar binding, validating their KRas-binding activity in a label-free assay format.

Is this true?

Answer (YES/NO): NO